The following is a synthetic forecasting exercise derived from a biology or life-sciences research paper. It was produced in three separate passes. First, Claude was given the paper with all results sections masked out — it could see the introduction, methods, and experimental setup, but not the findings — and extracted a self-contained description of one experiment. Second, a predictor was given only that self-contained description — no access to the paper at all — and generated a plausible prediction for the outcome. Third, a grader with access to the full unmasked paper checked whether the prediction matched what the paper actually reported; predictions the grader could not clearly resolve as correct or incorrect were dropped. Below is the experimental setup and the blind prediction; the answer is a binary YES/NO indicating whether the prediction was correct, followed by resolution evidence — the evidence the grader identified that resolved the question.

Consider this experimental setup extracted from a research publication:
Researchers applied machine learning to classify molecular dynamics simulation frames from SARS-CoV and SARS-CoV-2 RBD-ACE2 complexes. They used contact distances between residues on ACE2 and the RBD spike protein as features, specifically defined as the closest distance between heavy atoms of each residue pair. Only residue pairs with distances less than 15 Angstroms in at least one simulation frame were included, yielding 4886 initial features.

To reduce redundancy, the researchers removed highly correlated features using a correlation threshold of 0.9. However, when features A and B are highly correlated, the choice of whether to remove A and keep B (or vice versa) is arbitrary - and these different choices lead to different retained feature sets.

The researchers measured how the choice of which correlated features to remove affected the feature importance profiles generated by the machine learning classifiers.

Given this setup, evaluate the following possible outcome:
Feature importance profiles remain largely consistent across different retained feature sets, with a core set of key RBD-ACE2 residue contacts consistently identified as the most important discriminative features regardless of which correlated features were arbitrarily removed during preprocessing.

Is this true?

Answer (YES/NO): NO